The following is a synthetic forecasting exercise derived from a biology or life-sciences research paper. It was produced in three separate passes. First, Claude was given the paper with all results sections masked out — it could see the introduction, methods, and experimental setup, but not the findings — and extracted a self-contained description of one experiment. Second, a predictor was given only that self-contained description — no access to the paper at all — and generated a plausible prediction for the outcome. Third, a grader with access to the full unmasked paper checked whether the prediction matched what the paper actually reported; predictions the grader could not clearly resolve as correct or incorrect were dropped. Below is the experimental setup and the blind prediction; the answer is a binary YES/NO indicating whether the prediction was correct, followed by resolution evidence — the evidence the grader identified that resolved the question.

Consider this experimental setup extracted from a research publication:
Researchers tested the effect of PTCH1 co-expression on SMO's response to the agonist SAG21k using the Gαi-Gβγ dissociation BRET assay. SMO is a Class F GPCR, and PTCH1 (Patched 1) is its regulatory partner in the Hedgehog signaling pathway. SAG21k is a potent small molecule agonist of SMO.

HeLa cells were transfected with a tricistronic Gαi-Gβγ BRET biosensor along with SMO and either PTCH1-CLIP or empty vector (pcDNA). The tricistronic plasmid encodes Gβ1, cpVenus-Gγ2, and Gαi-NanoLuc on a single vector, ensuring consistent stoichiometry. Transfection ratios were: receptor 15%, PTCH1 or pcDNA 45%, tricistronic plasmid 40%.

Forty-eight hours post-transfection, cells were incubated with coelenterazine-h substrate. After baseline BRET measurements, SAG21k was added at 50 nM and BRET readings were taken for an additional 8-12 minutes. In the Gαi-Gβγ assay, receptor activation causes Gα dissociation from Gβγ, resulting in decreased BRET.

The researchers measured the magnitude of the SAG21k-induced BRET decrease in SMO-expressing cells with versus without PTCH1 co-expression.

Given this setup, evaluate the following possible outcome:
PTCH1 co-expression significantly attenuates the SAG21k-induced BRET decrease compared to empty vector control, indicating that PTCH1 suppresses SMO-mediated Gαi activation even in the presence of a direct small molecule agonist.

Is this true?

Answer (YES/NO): NO